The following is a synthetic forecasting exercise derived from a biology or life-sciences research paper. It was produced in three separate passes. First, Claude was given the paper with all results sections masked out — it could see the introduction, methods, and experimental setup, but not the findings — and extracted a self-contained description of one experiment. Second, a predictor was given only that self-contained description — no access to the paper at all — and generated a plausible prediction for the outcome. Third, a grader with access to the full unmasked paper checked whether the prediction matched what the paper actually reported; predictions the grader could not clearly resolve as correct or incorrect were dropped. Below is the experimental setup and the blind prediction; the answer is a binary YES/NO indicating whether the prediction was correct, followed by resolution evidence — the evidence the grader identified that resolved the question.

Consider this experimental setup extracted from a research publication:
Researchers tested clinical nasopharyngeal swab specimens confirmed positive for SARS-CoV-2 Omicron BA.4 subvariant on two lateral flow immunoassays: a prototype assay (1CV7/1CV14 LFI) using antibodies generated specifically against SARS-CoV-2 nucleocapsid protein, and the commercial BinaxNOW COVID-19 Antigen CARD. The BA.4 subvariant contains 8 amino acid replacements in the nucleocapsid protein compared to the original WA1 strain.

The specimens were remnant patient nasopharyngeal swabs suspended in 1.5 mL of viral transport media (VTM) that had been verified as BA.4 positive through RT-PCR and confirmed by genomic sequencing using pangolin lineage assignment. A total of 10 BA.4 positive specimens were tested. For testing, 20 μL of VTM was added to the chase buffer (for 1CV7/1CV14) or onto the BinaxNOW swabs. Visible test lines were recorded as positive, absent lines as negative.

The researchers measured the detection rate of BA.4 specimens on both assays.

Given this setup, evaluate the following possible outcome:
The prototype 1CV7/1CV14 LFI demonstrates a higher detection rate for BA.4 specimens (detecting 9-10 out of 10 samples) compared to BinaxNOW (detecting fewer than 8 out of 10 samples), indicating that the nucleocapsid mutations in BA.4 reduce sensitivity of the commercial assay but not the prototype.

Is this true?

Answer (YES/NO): NO